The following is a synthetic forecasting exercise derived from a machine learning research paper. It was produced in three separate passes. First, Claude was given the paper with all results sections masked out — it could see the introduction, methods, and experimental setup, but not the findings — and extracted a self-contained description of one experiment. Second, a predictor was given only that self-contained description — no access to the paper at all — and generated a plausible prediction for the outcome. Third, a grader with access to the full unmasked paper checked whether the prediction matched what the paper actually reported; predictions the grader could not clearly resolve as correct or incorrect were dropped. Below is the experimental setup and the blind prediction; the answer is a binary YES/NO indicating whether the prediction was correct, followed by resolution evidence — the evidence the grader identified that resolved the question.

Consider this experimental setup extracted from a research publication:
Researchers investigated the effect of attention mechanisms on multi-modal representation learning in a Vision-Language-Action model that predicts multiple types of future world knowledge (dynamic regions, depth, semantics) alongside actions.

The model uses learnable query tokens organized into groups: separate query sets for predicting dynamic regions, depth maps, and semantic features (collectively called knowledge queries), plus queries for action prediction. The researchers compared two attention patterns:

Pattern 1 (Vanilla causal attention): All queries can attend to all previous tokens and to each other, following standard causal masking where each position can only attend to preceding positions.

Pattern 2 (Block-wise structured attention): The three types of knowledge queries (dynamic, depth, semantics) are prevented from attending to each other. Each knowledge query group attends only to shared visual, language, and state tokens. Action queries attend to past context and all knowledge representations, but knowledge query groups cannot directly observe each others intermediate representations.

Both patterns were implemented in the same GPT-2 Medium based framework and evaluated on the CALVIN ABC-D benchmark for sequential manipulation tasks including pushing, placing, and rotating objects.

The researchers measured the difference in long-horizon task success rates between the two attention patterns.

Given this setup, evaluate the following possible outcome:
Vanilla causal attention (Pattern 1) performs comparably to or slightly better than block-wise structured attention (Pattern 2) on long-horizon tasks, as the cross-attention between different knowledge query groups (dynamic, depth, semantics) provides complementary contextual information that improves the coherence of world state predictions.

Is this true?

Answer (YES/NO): NO